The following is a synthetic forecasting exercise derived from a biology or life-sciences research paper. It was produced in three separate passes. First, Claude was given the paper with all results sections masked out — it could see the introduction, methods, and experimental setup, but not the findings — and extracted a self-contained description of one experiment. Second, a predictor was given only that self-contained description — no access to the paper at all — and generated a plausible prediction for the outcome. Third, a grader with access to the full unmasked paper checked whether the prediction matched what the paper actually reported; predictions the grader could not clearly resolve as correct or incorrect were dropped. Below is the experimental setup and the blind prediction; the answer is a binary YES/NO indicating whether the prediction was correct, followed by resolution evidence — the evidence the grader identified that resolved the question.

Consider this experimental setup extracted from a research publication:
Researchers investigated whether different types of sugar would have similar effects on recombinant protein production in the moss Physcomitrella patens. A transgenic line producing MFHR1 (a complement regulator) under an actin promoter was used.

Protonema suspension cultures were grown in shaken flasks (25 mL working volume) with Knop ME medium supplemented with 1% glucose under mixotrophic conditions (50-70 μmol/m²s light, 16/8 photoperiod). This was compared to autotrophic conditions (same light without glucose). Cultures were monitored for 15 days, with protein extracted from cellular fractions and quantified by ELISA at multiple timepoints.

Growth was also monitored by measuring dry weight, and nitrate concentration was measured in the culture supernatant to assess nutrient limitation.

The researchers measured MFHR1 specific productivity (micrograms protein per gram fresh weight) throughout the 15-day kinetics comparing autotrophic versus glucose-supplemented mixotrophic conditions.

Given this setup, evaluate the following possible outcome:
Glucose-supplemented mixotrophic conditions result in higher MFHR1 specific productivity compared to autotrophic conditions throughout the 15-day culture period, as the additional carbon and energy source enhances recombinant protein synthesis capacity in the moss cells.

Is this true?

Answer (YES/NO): NO